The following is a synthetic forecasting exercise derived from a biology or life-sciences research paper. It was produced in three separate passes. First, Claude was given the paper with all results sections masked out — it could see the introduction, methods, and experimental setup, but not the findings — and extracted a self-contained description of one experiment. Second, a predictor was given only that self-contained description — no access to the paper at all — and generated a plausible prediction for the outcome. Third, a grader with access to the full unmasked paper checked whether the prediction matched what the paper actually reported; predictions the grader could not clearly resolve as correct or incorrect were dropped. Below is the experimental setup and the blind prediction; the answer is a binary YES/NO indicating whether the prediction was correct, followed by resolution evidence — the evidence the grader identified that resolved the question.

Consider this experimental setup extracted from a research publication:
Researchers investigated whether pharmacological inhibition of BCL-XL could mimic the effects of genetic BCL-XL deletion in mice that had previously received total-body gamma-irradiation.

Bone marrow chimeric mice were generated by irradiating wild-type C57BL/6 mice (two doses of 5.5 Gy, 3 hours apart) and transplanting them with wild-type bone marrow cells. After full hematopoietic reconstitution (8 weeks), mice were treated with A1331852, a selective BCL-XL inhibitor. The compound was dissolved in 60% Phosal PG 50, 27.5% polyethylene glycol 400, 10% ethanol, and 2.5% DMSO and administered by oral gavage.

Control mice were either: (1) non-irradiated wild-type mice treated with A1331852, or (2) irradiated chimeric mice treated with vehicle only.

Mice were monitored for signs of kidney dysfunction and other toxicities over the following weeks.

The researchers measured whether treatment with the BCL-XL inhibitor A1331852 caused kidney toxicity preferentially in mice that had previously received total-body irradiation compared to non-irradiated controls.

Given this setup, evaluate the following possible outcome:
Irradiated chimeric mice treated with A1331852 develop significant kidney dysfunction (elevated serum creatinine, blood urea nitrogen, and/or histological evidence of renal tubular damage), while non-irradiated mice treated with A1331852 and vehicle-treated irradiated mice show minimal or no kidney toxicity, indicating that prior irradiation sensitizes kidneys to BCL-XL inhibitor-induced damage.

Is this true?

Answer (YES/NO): NO